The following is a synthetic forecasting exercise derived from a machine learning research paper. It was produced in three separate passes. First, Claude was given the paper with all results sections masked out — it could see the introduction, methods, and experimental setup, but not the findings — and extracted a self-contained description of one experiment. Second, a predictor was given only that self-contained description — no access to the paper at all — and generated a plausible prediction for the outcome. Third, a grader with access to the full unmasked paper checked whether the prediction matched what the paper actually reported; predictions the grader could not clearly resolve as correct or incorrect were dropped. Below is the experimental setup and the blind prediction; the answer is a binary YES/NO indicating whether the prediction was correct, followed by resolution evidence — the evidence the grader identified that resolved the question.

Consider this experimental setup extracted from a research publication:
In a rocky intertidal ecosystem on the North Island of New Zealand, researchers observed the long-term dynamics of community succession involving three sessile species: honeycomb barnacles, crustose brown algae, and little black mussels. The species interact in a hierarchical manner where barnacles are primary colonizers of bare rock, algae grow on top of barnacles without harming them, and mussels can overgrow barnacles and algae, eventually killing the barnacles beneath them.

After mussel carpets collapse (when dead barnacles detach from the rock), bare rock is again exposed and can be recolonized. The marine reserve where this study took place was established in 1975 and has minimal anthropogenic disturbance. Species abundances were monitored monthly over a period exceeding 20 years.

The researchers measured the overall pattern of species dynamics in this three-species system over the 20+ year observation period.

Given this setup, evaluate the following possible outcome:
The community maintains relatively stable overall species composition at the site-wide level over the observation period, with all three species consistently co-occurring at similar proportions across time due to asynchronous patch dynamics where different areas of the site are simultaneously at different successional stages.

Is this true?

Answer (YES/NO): NO